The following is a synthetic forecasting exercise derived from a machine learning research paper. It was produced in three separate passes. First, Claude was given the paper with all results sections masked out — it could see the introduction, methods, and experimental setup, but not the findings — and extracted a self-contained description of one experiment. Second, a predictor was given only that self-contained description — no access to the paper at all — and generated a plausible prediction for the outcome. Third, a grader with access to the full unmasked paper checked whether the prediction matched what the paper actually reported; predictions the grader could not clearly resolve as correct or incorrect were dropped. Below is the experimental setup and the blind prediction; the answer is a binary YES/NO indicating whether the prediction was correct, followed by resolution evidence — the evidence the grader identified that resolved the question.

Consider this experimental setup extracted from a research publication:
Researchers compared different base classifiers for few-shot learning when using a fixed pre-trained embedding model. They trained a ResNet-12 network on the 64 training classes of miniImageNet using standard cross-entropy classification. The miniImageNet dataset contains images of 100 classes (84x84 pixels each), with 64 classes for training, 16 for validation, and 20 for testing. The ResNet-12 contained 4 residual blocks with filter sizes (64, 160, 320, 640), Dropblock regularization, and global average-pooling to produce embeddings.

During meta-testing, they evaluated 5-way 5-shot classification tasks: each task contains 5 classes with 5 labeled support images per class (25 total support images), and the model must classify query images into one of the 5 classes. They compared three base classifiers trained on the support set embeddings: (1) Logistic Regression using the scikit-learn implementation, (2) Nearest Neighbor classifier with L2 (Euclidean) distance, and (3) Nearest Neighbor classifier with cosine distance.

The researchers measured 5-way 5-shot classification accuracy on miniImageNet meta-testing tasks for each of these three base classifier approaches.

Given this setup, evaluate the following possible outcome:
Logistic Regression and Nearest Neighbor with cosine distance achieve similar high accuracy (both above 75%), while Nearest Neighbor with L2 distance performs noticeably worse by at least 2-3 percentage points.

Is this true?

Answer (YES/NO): NO